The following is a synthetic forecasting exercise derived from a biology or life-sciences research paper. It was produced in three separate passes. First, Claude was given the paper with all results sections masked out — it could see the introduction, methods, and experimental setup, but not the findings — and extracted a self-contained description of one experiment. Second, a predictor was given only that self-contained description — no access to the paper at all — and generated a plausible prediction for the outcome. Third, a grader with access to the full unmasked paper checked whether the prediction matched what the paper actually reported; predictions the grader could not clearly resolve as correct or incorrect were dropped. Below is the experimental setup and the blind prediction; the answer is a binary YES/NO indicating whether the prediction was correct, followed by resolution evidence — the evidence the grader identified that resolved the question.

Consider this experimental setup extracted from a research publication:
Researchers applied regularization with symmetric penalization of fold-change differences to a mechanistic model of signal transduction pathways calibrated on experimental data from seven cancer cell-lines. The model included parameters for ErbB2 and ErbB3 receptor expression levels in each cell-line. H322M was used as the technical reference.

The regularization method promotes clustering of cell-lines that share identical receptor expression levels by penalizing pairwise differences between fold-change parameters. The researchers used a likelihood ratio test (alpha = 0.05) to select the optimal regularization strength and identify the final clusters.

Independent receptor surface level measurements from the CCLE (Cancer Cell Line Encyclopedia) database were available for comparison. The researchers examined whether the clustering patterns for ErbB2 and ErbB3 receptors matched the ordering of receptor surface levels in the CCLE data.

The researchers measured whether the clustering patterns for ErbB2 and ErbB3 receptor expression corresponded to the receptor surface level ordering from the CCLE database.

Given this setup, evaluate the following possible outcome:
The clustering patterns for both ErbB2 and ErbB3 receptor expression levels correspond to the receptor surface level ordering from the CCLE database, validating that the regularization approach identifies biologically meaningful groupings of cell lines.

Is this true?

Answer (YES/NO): NO